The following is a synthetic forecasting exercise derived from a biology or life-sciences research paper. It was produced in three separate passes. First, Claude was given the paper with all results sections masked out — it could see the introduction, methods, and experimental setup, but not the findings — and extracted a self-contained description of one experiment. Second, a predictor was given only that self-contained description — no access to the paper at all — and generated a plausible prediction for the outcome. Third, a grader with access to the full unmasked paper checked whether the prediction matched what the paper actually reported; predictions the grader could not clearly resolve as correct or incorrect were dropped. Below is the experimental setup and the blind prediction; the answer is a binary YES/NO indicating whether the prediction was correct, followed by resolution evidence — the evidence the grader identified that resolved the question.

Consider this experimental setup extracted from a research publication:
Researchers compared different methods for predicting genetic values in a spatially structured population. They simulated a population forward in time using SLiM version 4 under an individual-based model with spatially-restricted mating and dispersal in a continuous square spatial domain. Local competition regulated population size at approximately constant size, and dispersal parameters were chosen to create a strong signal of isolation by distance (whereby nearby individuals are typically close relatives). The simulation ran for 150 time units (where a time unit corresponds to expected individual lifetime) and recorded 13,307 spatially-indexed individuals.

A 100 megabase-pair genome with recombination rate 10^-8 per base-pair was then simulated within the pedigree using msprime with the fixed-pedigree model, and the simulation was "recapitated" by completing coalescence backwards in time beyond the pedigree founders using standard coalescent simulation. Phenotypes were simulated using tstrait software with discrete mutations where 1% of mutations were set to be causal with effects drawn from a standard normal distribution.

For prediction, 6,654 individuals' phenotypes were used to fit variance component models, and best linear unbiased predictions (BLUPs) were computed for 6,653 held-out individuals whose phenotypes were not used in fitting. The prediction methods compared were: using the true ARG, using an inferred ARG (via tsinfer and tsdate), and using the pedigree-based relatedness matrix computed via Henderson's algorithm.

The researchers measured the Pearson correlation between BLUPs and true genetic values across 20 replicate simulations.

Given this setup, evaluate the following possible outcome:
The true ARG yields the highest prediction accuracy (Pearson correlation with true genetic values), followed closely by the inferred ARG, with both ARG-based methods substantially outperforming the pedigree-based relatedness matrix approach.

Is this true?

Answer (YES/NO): YES